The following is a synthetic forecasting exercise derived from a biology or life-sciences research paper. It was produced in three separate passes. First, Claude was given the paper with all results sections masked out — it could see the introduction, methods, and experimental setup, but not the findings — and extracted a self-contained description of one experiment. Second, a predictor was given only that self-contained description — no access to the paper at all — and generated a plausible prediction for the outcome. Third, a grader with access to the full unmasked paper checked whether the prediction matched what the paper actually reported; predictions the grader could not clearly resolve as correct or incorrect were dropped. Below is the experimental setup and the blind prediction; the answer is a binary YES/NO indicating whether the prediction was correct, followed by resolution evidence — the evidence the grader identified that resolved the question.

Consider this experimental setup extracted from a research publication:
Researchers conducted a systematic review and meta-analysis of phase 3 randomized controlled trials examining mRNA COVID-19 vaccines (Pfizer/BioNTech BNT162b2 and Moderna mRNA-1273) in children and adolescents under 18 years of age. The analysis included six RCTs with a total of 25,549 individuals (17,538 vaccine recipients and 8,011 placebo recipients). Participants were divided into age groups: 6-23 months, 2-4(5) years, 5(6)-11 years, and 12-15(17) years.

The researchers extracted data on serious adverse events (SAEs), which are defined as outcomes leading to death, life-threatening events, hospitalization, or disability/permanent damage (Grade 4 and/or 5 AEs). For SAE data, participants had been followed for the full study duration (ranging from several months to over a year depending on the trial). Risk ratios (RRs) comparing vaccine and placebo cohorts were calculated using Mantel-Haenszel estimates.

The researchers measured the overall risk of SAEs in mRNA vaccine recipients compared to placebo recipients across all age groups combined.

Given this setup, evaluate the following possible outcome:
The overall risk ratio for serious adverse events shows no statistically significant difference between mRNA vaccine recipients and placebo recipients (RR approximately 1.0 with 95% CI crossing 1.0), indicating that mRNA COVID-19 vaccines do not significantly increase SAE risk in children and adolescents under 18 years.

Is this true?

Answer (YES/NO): YES